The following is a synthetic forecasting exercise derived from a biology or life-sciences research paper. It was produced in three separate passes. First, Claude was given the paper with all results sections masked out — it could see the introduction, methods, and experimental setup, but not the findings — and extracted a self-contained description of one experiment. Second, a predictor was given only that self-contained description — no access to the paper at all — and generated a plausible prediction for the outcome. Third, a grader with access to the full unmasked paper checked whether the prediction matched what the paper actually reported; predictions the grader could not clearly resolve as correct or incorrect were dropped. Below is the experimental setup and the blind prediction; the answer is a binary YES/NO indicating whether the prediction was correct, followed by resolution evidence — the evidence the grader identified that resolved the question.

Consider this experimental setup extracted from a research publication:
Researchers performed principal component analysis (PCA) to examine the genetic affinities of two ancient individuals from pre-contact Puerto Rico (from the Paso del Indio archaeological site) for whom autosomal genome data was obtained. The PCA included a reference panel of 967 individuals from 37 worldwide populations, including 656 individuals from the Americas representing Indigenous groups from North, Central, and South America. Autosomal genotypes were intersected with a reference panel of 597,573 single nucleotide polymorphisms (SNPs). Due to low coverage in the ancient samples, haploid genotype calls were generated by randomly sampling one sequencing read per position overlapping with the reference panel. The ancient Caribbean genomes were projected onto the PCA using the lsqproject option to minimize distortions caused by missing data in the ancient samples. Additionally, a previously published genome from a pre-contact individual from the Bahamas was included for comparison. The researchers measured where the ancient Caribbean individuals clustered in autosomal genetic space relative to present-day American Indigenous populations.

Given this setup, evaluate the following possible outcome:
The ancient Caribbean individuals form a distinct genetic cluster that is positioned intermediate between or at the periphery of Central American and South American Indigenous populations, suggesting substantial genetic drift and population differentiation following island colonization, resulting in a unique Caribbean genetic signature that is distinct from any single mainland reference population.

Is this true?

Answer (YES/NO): NO